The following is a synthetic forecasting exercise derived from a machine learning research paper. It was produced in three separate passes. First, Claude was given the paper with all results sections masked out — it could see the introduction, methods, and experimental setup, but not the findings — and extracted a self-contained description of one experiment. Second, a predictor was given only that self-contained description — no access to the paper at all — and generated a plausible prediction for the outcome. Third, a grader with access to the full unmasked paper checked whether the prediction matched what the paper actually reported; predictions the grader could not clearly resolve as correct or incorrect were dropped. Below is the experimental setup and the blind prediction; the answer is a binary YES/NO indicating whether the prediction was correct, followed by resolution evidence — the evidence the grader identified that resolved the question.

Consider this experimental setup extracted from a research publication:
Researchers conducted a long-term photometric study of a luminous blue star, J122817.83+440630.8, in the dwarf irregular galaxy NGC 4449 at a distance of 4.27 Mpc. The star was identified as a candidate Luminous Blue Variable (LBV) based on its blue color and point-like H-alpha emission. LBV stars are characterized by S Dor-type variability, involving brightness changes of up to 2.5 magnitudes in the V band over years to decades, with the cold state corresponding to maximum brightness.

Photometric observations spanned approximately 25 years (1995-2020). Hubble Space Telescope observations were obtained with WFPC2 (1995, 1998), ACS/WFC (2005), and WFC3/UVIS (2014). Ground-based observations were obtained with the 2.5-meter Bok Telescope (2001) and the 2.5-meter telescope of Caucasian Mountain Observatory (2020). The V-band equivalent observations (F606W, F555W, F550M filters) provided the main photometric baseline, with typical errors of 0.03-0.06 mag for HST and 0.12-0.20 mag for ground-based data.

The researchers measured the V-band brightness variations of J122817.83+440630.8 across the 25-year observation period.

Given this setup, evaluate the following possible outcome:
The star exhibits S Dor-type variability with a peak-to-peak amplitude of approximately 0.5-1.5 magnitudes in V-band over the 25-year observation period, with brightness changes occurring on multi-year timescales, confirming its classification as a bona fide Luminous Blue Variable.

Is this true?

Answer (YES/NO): YES